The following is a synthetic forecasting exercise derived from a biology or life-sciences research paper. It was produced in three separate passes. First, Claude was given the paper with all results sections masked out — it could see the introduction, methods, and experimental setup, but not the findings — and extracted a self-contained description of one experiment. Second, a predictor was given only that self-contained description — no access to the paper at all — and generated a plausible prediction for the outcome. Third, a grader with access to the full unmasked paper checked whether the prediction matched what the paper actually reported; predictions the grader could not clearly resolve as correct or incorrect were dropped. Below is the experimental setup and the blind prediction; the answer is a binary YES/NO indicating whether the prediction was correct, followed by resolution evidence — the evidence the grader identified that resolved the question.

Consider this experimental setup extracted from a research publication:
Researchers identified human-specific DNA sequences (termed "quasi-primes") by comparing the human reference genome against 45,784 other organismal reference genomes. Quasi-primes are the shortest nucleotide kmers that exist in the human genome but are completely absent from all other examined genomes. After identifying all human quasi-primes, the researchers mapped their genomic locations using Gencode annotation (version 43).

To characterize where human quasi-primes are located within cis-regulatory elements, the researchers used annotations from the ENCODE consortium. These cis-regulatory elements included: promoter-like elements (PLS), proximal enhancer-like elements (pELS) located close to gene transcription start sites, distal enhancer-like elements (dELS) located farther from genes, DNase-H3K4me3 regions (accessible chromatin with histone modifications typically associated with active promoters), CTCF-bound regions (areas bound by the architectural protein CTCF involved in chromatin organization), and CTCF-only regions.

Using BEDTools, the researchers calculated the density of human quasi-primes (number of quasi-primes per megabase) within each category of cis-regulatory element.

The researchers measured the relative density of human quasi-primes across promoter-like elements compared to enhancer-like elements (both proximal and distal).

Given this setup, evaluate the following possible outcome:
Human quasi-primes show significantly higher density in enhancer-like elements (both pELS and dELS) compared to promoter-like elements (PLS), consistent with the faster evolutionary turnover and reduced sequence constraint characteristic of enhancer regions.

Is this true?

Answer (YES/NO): NO